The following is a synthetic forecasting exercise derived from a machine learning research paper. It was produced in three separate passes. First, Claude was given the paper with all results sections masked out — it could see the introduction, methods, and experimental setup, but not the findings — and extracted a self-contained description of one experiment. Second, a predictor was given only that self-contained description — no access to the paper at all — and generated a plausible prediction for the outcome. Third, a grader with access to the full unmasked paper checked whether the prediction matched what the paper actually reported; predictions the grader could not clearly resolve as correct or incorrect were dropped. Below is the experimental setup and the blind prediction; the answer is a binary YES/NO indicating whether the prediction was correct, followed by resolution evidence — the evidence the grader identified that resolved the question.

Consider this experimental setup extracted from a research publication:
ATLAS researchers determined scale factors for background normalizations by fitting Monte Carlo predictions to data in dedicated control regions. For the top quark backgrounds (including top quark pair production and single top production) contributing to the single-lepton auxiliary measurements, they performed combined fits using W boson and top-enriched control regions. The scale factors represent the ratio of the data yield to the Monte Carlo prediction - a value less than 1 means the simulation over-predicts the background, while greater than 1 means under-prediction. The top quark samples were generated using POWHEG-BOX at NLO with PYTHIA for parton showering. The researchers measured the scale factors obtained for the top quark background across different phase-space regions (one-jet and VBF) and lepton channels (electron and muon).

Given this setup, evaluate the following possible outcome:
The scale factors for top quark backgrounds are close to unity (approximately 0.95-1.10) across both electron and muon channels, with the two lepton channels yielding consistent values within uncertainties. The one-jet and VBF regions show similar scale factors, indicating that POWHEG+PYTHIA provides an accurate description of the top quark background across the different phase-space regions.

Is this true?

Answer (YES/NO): NO